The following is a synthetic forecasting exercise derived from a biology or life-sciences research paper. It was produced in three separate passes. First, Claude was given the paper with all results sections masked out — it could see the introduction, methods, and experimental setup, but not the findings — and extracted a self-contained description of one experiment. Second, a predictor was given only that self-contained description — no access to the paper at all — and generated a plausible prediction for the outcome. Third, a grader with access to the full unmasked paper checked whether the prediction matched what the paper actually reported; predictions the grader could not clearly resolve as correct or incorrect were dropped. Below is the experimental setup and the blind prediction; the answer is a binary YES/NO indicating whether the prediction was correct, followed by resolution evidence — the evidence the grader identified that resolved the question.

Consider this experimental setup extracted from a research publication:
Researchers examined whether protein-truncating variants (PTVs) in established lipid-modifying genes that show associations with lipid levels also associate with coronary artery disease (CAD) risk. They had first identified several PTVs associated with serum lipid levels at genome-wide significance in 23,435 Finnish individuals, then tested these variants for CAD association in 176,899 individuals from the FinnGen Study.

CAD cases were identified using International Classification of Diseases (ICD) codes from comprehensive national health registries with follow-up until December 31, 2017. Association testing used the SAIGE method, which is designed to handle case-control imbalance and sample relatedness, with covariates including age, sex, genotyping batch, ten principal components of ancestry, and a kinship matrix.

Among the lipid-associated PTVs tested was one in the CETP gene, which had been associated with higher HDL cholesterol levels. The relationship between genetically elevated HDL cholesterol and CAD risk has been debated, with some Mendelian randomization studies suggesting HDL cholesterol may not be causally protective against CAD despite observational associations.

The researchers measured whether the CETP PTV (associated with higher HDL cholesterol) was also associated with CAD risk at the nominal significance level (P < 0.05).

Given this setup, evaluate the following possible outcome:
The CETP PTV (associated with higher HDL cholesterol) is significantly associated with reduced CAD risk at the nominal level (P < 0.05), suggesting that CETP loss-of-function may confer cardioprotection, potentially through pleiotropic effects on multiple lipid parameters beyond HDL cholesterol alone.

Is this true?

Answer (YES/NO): NO